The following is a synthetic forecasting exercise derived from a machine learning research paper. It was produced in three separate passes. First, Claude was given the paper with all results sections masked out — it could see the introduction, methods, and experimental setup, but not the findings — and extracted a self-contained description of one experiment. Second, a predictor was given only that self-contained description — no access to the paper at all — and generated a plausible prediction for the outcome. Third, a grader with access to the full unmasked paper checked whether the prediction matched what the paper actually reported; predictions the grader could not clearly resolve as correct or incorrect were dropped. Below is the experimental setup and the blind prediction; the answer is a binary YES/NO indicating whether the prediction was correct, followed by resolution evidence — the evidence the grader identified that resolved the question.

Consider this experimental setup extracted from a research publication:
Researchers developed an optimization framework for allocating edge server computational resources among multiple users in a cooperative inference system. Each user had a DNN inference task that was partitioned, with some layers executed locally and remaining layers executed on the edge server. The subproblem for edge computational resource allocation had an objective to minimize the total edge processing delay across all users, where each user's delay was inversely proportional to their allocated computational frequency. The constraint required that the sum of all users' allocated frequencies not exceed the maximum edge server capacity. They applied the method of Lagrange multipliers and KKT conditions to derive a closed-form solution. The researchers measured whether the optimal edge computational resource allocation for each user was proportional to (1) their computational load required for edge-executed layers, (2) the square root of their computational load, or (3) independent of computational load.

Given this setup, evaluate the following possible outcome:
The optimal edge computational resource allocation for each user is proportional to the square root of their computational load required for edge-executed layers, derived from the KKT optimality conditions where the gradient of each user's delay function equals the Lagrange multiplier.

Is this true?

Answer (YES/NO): YES